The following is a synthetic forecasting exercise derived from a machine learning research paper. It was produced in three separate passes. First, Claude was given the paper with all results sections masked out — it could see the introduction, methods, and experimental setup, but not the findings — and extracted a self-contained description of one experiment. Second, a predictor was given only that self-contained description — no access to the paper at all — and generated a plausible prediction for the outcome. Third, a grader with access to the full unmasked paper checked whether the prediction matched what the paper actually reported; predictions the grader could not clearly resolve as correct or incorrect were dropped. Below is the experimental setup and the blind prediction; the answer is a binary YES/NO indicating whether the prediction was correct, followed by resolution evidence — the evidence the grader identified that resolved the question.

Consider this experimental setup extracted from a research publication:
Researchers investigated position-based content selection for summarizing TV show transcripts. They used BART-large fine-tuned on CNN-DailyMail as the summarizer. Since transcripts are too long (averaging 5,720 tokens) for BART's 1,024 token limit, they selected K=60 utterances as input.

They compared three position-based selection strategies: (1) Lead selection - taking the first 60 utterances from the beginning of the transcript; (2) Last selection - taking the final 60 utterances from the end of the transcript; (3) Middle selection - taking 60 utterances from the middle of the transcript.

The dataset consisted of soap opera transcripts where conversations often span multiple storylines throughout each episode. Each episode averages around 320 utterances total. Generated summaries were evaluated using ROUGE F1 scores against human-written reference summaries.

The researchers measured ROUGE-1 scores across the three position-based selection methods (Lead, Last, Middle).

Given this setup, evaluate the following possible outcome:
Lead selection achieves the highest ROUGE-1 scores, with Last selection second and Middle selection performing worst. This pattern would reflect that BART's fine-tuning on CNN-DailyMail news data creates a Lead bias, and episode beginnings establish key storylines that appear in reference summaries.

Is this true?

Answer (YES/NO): NO